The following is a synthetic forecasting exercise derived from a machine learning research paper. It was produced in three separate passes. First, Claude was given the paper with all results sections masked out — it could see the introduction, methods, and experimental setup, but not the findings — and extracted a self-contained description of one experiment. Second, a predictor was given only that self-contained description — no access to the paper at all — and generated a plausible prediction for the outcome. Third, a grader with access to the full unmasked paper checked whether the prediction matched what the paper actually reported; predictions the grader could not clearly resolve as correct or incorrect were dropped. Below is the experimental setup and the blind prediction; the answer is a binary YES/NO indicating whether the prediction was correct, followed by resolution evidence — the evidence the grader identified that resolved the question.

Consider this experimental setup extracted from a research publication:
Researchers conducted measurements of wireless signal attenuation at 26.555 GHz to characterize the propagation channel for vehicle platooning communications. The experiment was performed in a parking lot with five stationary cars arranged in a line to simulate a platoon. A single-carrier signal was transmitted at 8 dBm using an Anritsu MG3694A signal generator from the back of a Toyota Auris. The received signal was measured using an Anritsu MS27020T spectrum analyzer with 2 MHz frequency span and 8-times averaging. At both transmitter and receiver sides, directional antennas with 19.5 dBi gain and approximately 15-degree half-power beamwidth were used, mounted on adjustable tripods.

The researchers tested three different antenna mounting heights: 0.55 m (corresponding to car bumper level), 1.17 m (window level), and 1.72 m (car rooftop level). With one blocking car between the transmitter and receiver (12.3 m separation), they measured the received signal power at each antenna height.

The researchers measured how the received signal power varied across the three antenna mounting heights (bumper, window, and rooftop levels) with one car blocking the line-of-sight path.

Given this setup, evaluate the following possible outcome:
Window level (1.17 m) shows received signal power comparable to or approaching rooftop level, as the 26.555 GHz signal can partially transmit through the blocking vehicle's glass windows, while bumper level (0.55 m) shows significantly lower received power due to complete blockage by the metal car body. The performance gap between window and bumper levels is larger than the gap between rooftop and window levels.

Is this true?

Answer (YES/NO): NO